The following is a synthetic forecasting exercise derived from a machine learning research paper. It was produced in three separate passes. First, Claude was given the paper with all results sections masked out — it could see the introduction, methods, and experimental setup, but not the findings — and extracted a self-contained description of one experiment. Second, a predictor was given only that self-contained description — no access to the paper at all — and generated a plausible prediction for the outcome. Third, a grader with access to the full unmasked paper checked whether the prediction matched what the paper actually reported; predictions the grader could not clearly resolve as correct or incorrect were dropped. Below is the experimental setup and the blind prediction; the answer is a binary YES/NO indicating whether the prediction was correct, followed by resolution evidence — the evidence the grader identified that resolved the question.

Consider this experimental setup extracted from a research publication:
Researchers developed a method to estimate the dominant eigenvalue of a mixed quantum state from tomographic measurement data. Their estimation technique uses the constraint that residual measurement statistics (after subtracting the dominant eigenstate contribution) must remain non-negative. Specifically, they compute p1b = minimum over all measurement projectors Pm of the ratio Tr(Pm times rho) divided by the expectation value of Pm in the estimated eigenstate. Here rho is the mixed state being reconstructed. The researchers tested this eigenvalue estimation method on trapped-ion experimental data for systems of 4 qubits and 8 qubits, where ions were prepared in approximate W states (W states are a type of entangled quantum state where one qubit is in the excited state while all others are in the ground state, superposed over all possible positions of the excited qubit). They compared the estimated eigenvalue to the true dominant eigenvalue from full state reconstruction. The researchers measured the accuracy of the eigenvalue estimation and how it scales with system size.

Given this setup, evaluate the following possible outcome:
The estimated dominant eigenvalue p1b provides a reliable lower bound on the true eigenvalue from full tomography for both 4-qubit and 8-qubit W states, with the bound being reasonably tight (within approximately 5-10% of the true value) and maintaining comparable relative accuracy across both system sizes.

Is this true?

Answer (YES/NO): NO